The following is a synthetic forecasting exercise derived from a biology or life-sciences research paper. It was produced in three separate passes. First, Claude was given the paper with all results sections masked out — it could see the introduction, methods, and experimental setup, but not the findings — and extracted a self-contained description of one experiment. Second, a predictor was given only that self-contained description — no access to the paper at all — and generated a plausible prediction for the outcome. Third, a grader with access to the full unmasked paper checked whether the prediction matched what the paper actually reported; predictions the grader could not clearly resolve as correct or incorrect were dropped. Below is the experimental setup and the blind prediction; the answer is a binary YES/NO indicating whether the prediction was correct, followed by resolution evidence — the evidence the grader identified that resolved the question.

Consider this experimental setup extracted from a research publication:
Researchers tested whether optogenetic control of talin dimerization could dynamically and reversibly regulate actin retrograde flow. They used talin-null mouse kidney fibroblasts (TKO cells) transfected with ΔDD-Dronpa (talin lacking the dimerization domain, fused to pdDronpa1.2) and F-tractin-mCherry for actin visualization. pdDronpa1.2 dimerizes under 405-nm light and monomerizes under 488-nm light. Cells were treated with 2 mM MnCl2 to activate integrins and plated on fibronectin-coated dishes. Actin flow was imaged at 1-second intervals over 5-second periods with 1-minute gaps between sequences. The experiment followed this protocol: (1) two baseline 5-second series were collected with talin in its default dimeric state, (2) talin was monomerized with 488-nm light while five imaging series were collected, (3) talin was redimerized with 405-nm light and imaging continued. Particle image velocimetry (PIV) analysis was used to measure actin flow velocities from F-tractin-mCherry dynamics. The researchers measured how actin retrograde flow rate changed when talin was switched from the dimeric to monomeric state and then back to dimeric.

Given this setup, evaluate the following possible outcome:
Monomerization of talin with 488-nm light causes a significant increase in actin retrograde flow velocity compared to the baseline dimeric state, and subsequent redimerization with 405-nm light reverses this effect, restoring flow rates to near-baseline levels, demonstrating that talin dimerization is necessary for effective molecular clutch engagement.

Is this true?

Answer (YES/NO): NO